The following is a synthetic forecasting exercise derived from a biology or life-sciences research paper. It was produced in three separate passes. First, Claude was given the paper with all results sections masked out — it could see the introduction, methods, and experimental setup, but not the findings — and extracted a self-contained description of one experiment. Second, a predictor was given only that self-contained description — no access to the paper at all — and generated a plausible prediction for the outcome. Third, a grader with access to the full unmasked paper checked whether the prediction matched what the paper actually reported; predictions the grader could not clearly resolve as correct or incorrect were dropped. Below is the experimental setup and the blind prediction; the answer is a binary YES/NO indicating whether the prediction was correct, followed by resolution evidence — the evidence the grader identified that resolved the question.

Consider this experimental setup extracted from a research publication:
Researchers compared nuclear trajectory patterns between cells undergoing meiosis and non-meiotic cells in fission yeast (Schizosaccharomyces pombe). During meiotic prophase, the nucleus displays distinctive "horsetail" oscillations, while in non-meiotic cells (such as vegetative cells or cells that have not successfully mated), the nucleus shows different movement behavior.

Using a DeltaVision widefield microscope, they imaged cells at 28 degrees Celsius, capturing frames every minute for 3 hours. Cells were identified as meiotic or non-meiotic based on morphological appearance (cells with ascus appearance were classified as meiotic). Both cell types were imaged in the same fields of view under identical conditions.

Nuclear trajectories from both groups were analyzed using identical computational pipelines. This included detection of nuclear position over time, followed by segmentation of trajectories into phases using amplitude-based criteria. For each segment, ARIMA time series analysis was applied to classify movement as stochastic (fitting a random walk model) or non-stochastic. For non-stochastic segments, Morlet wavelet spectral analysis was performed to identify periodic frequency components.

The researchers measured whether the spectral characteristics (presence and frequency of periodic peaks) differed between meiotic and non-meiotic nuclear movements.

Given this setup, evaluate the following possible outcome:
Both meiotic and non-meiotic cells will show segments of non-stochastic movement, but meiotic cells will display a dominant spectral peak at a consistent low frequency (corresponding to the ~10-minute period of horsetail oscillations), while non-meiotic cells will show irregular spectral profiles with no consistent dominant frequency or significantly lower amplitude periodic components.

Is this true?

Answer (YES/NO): NO